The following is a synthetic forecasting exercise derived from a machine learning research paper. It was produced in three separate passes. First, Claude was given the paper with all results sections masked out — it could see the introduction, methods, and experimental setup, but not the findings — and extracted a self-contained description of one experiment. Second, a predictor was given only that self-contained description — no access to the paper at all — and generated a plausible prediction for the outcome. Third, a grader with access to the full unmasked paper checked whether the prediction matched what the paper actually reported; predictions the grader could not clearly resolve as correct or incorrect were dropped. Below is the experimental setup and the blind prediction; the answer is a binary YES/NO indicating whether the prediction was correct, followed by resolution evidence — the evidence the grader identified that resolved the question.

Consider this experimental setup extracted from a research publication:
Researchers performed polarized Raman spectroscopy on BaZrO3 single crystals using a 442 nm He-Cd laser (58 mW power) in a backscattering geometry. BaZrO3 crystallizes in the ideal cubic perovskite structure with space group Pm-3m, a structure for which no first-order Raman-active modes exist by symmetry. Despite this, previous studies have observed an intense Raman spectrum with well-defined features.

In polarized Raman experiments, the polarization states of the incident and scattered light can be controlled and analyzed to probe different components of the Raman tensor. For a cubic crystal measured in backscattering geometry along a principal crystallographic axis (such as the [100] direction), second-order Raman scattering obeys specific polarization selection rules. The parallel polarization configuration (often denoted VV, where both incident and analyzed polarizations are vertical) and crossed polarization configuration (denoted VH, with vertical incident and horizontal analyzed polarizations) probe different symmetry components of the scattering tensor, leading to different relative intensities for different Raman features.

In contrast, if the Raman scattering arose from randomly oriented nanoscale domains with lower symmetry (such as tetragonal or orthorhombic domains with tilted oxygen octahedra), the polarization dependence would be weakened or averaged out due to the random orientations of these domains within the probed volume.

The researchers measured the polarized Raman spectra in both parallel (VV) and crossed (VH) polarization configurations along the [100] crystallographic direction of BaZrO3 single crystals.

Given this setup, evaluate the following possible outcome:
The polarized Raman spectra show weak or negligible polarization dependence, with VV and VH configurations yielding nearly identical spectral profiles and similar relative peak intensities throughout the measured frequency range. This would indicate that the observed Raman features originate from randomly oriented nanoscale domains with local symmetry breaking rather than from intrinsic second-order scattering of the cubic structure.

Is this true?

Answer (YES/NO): NO